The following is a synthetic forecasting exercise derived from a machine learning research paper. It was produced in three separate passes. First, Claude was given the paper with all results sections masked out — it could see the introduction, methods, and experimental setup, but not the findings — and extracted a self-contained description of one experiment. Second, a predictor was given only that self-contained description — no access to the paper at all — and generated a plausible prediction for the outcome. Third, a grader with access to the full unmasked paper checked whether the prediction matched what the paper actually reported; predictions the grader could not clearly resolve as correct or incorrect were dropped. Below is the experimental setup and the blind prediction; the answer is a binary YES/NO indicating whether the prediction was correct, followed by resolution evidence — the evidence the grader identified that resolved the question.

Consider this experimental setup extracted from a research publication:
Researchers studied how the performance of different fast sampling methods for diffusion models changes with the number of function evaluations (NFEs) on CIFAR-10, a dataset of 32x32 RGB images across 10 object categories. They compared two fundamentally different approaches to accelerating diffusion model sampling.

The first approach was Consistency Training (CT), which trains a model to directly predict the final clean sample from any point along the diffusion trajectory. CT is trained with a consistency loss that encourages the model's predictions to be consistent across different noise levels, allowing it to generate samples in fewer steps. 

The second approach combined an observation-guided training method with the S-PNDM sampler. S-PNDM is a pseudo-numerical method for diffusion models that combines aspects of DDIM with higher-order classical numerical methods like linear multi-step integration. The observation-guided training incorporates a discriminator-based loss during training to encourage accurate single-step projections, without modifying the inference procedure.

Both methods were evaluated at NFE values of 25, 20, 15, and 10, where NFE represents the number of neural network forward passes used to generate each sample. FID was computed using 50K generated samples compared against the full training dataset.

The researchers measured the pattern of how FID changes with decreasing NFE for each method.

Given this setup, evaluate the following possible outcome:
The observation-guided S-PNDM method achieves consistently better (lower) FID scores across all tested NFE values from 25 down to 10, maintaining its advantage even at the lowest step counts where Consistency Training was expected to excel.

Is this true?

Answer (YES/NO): YES